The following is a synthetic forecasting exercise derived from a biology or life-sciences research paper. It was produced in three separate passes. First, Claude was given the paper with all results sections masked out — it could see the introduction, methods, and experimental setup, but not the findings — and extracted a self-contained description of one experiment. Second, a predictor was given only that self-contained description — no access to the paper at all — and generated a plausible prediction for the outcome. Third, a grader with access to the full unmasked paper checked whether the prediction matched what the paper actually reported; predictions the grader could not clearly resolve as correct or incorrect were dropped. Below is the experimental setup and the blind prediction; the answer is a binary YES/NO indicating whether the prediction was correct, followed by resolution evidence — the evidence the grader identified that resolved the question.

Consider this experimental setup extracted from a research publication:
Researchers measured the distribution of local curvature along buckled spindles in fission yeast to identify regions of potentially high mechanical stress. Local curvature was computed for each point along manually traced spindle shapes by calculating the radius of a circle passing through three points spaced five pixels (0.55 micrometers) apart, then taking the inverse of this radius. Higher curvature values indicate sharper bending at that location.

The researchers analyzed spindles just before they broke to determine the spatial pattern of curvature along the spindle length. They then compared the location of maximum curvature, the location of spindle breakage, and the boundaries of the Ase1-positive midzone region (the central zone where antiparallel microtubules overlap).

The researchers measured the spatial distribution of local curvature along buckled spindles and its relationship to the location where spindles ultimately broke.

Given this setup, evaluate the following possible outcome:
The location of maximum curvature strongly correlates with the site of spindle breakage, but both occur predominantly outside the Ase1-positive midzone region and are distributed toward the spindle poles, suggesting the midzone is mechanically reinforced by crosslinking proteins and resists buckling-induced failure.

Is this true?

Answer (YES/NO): NO